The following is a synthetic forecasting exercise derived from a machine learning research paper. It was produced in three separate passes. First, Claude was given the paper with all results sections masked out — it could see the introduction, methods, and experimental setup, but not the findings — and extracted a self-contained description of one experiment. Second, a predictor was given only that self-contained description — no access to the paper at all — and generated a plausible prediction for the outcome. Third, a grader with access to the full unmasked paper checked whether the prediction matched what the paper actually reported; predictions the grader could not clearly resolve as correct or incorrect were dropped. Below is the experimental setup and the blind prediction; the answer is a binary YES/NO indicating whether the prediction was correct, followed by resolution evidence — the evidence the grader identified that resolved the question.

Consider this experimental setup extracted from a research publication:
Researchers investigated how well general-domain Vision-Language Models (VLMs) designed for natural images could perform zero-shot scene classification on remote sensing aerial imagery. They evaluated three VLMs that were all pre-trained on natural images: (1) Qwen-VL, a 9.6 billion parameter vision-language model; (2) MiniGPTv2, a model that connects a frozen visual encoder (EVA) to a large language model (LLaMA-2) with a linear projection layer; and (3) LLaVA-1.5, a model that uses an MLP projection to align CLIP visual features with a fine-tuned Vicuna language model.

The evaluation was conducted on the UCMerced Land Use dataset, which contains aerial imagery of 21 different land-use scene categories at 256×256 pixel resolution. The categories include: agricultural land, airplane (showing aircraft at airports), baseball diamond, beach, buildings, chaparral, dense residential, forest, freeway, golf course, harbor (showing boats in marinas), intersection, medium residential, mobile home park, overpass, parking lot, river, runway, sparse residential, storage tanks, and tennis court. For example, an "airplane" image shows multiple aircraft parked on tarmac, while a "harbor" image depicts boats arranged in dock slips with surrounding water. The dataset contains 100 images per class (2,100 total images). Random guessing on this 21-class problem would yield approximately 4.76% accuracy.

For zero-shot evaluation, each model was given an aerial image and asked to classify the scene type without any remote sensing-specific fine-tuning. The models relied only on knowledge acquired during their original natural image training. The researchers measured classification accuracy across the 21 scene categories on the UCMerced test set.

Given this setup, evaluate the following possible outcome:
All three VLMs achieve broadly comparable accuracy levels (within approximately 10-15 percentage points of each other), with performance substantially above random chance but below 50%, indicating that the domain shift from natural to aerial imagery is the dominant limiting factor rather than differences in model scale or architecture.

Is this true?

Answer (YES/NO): NO